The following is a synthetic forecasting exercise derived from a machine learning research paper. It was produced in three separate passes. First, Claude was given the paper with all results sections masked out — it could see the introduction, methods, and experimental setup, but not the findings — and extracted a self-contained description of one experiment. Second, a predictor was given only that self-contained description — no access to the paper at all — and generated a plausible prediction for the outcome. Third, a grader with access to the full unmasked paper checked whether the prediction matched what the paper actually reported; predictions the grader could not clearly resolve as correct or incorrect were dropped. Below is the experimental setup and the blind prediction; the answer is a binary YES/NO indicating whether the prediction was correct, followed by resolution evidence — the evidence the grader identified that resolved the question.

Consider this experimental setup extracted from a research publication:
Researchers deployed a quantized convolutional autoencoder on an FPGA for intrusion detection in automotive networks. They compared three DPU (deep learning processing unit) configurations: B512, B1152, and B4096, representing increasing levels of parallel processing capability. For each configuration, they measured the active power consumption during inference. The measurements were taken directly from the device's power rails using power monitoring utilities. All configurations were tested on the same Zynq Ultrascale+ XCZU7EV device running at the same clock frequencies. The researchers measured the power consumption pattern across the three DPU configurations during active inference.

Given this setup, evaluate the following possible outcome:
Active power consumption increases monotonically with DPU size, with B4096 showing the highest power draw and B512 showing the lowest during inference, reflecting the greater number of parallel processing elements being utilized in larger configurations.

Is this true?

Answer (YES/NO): YES